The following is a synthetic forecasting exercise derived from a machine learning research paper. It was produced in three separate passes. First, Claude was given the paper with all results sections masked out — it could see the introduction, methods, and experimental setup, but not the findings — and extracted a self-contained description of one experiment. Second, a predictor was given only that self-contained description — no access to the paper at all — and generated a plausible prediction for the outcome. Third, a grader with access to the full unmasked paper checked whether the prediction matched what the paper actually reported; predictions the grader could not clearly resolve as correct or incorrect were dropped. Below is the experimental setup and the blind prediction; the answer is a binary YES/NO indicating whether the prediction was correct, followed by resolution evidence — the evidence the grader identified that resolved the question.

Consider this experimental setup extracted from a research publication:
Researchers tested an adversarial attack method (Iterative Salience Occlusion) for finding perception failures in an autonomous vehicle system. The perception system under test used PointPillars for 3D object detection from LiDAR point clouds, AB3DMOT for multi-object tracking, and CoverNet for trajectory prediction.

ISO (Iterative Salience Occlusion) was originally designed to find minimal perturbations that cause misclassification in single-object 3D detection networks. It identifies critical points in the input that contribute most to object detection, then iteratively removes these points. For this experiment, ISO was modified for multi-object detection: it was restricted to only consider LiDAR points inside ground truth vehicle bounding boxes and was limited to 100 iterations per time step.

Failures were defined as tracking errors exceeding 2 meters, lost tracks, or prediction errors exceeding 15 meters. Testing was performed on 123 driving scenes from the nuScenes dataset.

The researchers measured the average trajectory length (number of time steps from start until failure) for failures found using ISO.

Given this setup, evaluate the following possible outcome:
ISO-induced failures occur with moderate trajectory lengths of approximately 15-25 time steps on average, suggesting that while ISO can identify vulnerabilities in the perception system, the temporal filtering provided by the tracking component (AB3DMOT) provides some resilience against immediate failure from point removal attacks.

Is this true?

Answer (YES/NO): NO